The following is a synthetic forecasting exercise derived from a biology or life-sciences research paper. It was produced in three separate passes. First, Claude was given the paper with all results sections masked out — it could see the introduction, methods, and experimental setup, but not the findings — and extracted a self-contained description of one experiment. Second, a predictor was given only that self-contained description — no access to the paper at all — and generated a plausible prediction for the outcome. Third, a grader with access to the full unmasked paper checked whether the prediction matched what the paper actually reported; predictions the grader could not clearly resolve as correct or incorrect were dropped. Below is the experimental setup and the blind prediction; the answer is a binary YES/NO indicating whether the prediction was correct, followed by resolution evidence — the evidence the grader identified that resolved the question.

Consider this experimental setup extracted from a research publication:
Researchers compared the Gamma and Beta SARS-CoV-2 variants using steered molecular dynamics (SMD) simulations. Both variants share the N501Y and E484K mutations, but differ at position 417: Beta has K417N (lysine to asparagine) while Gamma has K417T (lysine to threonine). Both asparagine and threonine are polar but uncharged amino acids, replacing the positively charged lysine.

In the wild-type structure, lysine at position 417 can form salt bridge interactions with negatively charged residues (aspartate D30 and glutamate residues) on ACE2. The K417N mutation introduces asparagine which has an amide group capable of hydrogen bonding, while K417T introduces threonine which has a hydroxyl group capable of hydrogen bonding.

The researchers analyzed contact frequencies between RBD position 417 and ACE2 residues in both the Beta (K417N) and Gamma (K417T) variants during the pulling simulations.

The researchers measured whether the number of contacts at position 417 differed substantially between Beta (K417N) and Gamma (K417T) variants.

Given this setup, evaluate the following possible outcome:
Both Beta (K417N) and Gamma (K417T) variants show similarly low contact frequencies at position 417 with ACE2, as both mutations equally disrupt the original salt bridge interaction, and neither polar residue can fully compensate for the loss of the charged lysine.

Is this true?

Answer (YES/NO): NO